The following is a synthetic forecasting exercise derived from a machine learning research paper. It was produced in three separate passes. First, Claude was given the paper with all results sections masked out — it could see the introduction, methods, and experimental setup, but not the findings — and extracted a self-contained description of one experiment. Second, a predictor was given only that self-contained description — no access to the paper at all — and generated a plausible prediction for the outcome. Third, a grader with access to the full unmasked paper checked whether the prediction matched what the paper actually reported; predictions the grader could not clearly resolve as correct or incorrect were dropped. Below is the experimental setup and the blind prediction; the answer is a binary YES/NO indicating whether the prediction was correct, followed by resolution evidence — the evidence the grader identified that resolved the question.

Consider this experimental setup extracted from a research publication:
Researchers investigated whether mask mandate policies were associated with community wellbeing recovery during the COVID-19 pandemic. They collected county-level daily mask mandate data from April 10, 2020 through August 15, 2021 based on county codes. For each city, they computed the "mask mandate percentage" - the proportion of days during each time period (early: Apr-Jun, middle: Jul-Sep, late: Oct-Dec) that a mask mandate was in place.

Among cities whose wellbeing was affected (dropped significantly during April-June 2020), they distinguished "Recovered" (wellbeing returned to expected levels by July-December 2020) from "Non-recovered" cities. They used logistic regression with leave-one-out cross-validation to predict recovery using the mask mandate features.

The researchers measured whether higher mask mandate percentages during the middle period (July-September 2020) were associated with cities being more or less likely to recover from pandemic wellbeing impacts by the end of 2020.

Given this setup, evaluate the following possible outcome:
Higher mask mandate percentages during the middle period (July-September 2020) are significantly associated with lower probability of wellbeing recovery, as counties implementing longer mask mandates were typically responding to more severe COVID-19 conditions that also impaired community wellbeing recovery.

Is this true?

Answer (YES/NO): NO